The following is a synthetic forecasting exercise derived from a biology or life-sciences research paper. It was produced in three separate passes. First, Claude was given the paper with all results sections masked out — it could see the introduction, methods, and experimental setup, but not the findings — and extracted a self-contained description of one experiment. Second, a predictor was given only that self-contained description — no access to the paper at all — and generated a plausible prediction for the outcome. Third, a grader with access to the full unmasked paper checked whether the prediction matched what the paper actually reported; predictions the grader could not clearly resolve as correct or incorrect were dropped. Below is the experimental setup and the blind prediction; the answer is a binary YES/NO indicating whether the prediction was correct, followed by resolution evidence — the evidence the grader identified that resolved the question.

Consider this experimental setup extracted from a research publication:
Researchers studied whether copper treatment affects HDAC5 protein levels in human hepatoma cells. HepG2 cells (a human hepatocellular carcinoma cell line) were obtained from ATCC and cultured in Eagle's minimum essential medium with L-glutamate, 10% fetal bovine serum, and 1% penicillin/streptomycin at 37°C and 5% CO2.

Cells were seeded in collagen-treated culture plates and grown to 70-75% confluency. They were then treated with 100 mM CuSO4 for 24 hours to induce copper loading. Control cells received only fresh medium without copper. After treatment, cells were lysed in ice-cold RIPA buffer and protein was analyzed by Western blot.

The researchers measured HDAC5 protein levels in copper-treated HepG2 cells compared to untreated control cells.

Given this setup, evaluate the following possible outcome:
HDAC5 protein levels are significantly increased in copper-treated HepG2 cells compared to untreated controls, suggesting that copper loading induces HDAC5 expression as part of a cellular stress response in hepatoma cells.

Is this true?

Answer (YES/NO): NO